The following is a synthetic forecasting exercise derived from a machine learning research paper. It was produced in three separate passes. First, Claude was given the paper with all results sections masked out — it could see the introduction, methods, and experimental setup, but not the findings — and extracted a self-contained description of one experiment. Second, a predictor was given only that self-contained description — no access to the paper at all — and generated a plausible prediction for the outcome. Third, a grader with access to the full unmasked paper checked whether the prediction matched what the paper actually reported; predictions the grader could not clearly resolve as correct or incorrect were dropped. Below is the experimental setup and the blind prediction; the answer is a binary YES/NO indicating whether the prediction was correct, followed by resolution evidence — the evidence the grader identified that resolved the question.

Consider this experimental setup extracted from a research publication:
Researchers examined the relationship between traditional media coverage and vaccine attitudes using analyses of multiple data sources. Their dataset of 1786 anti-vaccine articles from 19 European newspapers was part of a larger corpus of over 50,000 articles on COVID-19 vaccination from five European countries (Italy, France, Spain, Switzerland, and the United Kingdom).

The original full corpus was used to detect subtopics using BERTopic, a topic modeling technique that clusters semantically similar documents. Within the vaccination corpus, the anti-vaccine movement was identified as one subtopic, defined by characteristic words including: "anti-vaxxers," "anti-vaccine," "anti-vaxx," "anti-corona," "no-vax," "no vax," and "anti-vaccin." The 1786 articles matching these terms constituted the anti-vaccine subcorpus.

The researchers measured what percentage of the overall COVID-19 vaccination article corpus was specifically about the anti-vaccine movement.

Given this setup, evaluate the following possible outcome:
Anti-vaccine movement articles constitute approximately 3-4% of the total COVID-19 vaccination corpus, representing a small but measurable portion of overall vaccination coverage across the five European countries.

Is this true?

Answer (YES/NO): YES